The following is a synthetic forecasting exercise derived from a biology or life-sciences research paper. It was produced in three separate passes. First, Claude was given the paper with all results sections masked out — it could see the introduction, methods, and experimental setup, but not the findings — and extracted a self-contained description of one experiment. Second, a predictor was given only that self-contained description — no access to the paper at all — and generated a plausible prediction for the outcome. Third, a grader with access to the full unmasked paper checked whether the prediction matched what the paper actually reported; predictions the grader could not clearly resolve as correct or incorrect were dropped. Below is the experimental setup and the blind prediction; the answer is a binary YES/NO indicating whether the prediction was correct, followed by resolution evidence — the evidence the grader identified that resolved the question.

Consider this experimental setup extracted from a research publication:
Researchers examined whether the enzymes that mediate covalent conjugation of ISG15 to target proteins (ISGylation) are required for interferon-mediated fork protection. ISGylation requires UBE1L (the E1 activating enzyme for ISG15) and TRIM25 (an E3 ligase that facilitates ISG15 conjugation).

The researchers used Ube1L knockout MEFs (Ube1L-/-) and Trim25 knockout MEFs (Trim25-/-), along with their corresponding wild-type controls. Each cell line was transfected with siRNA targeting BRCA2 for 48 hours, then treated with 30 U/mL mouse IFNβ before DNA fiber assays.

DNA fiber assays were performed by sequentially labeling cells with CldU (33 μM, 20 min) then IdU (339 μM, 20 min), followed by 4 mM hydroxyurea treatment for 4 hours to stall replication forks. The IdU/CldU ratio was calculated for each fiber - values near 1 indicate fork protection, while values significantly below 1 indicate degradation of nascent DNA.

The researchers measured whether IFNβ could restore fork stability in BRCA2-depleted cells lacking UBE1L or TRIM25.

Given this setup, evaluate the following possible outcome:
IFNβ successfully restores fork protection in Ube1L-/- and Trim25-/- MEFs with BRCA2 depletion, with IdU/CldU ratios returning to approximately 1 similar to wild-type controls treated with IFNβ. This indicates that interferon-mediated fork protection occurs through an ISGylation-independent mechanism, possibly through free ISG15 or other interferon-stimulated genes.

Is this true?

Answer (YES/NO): NO